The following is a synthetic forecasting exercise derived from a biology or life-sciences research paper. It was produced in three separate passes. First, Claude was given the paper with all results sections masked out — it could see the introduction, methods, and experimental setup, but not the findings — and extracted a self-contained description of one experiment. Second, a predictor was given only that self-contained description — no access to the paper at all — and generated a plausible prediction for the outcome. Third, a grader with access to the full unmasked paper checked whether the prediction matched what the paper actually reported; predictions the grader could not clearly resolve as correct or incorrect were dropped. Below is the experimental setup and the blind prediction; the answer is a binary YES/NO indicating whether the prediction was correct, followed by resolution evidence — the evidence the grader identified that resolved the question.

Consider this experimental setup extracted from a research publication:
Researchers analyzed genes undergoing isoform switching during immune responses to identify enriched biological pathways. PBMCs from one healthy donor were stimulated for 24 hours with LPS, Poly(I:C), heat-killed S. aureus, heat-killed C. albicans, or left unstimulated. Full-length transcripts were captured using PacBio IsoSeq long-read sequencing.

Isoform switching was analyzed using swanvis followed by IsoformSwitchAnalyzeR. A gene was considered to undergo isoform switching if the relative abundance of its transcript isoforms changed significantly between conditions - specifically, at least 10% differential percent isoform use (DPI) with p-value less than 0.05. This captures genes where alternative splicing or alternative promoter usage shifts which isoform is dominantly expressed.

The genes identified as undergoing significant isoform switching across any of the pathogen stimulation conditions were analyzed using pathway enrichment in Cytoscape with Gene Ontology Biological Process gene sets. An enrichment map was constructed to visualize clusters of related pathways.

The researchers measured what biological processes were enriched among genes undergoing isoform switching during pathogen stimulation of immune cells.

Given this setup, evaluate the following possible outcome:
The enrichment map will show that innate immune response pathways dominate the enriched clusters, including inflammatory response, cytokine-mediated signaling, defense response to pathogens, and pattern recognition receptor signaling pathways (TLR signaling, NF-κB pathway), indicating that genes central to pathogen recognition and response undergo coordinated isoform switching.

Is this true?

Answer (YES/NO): NO